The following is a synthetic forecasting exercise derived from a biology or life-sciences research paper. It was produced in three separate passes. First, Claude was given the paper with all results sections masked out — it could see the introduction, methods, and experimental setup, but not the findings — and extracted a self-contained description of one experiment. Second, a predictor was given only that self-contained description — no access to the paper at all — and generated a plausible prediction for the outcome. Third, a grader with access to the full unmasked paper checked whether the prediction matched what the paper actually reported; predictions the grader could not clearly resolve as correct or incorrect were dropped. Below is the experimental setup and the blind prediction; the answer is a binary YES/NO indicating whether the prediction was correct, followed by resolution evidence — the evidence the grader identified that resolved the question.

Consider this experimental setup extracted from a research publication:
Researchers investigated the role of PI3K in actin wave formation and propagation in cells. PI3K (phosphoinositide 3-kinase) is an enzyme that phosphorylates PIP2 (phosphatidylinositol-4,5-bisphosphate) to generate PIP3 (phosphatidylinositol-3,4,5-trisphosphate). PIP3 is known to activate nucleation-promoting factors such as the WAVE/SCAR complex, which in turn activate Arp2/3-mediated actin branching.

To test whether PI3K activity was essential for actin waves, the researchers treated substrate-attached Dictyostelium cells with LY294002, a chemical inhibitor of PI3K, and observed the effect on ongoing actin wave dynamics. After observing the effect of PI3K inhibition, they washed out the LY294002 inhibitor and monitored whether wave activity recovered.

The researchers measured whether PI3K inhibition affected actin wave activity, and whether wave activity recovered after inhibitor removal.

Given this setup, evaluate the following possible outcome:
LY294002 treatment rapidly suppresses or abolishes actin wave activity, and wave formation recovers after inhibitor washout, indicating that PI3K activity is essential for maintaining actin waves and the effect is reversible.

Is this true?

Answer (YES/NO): YES